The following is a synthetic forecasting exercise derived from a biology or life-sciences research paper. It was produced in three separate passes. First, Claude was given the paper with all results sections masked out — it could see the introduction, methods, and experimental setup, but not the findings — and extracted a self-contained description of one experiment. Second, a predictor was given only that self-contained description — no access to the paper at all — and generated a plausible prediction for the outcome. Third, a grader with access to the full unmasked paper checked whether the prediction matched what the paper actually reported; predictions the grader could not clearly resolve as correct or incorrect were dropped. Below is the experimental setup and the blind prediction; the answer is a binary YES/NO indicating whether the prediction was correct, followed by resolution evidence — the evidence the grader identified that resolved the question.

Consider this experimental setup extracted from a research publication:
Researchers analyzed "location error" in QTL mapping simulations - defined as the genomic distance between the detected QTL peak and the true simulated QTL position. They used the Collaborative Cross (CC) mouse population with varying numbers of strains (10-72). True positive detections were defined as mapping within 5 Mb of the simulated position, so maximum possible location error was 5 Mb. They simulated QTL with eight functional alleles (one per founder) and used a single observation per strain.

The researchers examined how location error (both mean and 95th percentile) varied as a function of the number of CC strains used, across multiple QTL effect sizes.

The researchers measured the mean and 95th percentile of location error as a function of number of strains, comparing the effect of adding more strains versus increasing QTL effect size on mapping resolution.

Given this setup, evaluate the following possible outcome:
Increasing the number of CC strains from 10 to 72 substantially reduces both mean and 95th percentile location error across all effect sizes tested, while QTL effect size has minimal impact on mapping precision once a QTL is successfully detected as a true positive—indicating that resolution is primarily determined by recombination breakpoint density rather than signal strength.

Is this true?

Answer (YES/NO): NO